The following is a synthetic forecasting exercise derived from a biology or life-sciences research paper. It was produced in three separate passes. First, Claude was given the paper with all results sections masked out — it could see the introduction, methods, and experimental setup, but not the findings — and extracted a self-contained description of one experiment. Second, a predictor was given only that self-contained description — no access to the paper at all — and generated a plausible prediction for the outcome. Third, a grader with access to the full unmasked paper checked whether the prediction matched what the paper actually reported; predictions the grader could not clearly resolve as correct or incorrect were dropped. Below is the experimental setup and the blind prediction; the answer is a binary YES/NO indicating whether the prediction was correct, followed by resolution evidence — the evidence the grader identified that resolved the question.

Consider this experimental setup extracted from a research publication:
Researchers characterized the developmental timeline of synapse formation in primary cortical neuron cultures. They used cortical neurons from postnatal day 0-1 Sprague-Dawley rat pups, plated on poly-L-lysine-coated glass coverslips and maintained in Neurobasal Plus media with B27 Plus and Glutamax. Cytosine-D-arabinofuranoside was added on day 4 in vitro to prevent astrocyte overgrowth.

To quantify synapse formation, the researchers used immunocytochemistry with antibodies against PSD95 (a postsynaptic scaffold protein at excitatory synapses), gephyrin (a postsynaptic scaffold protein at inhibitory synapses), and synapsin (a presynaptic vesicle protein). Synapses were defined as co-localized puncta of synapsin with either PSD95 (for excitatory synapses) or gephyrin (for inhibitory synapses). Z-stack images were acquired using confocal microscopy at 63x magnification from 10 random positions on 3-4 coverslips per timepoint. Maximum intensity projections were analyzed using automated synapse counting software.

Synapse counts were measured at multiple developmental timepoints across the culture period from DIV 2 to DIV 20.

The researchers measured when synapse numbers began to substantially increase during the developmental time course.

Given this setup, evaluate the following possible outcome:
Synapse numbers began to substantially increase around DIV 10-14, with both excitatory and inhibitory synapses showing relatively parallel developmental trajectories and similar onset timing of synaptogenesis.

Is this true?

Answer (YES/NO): YES